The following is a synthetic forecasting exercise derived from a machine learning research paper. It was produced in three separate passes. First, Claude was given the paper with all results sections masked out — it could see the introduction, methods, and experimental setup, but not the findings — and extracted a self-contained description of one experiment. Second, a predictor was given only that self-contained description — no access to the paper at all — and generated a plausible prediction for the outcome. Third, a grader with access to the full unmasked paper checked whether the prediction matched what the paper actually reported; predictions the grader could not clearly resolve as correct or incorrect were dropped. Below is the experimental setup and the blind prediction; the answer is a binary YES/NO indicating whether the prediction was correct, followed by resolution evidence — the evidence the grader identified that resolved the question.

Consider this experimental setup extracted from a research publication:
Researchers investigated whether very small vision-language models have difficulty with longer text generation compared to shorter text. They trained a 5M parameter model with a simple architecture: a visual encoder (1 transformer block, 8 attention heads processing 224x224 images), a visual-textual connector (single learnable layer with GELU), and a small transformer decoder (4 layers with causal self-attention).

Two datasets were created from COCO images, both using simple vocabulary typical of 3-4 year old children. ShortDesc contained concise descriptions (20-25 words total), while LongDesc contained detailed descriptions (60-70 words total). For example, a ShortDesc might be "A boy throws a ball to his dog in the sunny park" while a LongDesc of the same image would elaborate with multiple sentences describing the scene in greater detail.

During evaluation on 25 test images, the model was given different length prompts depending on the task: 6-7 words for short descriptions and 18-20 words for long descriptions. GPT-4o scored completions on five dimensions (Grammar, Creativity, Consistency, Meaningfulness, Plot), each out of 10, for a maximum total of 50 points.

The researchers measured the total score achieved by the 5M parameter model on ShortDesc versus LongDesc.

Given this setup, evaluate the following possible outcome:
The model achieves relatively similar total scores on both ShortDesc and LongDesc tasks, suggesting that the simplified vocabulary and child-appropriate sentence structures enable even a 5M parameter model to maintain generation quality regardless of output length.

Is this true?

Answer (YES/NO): NO